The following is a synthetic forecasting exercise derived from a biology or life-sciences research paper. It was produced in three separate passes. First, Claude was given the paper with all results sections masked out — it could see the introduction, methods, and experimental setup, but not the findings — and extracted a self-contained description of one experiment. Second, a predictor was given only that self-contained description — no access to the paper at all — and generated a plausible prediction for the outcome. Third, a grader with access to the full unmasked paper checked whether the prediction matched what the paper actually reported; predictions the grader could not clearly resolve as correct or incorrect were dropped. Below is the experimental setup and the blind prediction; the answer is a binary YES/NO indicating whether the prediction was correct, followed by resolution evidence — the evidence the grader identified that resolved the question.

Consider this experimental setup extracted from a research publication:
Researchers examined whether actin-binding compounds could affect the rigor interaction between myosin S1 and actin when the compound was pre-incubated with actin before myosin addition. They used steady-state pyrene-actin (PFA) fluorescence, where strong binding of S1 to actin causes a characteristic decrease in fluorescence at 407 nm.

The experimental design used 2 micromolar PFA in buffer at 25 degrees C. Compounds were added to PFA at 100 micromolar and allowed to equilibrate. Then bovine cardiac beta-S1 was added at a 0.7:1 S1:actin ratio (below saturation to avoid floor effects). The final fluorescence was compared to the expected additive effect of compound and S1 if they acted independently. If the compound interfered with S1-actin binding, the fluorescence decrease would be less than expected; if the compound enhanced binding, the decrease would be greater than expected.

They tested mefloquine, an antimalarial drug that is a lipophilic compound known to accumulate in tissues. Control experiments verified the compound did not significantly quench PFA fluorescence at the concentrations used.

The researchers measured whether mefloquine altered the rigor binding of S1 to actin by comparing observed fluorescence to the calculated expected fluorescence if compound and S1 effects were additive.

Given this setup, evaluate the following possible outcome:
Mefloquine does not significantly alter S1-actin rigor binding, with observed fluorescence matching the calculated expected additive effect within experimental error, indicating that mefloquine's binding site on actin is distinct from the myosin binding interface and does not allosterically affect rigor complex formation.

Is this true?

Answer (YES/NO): NO